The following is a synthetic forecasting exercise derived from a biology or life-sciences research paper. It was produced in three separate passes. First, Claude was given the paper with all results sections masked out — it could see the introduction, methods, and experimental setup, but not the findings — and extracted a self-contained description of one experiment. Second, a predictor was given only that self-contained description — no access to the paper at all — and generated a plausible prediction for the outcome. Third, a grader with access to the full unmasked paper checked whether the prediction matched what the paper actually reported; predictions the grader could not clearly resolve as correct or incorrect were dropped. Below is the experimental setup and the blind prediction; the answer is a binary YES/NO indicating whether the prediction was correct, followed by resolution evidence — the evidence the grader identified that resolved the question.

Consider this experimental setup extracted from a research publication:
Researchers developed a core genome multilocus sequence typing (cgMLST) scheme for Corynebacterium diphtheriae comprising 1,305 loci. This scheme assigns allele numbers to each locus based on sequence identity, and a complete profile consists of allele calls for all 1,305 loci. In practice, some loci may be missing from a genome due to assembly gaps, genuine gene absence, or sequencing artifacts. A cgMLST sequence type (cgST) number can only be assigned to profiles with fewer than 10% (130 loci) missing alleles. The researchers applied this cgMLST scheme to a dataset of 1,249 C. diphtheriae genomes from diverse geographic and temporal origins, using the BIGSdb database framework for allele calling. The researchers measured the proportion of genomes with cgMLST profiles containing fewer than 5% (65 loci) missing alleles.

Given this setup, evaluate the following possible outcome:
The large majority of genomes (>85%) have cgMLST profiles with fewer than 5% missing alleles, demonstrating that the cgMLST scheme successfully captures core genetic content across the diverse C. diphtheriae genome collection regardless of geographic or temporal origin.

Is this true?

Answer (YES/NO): YES